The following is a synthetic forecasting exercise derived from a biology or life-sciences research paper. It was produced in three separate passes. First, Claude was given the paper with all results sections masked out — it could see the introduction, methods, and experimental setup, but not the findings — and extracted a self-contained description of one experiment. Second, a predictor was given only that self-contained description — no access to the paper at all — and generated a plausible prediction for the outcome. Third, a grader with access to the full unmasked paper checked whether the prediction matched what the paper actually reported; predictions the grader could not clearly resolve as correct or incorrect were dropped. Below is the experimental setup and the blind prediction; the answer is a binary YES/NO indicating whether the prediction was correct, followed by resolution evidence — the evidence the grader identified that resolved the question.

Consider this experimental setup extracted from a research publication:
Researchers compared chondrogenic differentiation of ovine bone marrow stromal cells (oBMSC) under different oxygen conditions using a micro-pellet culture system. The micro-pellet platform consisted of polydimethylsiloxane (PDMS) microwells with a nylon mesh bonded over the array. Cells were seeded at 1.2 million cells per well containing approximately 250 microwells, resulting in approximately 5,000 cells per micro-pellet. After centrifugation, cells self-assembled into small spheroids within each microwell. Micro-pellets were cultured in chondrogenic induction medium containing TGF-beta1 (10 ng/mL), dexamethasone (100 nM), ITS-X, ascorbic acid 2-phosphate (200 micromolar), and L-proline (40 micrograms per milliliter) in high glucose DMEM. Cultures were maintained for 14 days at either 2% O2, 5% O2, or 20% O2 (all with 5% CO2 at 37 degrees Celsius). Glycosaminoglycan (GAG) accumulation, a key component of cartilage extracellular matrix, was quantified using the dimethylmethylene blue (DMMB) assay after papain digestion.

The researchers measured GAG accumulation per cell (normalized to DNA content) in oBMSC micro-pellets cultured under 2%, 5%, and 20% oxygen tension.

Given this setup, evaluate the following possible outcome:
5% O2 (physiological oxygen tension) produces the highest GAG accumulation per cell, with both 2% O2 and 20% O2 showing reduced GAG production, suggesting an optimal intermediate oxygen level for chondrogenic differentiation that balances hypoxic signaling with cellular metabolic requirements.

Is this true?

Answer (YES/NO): NO